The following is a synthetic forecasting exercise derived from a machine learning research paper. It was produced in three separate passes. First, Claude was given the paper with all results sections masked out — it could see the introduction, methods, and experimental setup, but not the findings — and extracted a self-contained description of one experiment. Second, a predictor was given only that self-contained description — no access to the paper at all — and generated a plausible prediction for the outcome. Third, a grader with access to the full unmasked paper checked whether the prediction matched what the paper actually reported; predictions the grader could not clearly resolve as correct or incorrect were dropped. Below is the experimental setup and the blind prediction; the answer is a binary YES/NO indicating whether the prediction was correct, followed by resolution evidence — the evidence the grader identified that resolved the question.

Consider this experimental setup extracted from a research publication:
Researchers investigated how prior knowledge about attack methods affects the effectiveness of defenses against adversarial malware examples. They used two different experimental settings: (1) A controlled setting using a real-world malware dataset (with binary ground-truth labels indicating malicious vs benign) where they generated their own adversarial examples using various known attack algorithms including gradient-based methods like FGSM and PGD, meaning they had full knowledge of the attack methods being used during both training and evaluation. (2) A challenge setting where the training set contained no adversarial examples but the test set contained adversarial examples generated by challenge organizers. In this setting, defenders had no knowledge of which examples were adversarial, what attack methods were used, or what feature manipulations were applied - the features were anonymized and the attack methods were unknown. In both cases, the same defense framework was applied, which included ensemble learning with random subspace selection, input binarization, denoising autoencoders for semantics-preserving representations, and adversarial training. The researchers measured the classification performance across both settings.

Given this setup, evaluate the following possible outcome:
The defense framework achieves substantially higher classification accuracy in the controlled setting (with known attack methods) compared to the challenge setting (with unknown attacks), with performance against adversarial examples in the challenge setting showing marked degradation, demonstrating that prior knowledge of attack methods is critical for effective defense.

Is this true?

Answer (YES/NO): YES